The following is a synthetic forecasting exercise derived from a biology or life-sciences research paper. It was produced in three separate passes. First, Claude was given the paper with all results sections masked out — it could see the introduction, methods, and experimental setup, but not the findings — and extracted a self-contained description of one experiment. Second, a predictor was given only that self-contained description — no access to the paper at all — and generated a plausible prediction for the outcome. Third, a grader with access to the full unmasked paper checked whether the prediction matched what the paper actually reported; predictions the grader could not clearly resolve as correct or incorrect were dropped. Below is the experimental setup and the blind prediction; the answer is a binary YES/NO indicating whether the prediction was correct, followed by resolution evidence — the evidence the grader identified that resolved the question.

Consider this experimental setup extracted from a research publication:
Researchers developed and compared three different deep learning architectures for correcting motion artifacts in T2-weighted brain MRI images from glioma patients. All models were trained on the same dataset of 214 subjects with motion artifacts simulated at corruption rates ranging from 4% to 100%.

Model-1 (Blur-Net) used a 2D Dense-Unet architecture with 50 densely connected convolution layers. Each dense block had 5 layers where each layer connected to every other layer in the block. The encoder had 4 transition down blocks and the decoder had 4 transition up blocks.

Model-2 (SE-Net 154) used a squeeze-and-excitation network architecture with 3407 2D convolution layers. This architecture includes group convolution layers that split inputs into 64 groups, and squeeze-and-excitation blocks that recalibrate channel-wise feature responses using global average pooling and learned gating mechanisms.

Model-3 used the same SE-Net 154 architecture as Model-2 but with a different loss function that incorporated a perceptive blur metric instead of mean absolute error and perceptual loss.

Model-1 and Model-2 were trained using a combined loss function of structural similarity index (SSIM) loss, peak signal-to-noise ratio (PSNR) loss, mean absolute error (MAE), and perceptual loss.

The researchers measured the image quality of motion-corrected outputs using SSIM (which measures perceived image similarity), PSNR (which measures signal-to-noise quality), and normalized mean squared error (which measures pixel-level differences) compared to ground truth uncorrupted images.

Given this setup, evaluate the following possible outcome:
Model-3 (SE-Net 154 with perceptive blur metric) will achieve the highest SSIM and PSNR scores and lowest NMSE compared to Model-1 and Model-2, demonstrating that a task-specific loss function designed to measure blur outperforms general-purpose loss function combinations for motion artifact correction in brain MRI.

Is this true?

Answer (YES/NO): NO